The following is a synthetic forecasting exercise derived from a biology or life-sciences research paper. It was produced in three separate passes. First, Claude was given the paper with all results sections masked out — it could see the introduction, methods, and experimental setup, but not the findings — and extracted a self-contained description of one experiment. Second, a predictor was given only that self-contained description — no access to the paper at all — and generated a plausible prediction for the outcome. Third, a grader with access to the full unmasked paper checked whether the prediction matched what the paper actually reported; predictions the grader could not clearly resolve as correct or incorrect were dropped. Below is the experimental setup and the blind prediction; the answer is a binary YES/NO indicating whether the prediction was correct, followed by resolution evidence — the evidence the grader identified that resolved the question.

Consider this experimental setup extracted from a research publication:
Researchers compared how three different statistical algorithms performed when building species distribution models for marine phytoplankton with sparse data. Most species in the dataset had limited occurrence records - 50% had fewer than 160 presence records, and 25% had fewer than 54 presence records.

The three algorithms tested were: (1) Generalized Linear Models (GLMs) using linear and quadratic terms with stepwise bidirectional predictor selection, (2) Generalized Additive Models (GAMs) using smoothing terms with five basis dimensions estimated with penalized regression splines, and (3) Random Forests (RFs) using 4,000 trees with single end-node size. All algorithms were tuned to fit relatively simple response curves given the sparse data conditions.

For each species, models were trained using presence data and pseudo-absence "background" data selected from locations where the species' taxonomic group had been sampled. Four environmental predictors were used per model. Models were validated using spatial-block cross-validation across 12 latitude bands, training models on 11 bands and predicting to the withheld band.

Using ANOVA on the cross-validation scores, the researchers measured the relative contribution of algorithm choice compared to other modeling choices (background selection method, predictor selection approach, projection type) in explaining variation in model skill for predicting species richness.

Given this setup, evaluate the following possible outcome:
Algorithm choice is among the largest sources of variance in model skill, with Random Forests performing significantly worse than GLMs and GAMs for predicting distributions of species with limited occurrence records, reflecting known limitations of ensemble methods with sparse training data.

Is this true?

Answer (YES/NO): NO